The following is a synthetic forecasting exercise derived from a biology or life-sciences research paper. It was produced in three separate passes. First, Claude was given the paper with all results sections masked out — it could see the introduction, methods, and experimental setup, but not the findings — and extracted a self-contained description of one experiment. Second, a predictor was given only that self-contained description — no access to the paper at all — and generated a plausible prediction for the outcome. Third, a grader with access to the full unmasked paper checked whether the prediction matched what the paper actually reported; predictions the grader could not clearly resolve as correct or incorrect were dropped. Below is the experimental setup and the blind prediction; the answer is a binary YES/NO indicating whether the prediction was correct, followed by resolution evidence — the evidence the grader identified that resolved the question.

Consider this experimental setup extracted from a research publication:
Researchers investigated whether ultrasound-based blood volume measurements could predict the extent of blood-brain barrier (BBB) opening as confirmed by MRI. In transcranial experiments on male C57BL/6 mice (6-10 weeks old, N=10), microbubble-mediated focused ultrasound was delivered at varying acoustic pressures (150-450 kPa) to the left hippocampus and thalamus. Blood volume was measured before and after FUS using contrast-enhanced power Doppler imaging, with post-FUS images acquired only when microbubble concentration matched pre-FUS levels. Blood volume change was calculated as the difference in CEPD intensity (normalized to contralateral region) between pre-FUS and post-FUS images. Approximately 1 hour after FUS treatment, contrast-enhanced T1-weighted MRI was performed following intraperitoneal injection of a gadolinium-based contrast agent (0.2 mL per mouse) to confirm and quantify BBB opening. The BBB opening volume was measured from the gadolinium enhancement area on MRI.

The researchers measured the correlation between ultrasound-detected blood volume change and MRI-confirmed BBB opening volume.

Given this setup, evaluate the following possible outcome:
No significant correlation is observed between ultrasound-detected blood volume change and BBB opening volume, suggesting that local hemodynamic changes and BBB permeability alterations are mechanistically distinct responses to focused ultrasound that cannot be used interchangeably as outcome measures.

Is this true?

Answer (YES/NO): NO